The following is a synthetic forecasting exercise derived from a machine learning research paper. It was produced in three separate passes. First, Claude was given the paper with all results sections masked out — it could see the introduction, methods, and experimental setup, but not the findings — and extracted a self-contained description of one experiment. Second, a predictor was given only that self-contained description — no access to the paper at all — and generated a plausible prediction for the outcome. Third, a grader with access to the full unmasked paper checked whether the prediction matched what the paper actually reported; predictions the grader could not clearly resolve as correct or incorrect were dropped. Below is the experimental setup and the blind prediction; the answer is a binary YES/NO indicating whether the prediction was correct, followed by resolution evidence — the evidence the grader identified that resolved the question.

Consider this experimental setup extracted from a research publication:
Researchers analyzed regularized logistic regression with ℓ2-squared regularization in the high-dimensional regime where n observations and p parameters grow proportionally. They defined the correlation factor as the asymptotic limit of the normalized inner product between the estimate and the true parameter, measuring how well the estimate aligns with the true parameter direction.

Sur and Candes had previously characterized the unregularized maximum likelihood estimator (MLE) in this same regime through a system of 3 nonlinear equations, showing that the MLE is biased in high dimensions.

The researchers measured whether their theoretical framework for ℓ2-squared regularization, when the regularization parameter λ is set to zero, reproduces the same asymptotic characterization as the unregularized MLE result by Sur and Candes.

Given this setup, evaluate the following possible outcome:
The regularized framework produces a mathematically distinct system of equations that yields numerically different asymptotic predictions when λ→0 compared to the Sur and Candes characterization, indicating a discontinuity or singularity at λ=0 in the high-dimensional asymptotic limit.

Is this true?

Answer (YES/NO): NO